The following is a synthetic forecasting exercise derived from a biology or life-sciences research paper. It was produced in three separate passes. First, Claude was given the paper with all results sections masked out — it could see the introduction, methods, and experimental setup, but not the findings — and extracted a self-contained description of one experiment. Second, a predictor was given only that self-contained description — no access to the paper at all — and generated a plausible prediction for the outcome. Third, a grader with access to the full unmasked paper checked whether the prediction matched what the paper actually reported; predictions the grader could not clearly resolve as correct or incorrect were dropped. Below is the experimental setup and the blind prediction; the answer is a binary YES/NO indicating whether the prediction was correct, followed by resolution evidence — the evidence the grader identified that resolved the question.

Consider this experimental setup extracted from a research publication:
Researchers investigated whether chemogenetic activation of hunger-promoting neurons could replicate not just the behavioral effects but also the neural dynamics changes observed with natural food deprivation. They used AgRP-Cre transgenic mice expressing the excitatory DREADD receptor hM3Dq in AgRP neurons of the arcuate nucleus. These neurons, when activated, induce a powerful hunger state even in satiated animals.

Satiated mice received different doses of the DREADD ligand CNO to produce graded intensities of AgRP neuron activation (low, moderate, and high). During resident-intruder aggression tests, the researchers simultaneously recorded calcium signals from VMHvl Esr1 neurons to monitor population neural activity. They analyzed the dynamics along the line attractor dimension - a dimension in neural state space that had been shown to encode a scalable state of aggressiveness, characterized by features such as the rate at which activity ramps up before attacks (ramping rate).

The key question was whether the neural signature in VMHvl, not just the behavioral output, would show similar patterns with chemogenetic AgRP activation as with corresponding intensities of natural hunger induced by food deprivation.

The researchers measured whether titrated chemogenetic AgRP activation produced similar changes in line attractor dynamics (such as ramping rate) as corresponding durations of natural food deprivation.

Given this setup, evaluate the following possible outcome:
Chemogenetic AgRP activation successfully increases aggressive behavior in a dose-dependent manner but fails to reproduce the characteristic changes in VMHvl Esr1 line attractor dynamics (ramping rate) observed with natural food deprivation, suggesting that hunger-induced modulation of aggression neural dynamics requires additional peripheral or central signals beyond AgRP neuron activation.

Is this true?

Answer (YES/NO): NO